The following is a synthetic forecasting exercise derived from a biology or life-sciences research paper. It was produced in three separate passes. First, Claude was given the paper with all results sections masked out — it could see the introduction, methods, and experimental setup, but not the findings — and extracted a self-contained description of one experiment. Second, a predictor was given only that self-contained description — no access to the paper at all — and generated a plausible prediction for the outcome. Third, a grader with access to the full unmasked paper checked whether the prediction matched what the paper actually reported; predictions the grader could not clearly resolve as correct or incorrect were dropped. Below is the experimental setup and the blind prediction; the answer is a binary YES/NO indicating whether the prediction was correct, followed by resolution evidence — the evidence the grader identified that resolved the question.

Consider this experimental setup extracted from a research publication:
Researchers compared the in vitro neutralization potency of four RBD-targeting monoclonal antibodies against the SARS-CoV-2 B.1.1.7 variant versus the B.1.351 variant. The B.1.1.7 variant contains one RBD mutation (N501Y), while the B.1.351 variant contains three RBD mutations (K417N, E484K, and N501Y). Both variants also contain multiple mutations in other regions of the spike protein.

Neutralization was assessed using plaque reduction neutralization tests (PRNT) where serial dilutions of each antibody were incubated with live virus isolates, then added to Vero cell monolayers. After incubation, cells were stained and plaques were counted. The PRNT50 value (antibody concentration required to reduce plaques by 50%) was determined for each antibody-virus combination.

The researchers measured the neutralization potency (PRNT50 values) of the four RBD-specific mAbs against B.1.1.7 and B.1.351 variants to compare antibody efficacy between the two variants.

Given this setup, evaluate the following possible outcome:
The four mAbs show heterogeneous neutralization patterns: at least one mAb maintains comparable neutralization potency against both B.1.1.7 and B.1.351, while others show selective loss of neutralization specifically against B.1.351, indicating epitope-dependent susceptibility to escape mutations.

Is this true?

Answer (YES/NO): NO